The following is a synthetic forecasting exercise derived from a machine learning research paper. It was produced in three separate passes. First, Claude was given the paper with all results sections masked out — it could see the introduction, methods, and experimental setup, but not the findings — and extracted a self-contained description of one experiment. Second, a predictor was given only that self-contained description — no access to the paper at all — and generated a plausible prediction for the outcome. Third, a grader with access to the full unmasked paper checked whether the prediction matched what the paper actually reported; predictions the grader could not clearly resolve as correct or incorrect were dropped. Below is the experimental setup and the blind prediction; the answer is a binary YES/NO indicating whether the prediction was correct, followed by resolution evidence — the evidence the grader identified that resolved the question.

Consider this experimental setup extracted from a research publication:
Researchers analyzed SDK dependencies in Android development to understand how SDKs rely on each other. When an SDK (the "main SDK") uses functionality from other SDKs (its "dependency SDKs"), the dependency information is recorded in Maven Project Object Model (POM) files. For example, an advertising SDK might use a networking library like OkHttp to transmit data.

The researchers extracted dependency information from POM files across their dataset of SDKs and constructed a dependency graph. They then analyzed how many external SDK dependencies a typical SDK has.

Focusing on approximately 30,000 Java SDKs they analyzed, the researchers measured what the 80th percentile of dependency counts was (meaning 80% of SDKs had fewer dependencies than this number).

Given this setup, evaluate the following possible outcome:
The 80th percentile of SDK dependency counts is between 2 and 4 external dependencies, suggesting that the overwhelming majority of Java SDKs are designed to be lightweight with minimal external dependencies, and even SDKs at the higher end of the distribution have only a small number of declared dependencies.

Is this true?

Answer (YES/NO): NO